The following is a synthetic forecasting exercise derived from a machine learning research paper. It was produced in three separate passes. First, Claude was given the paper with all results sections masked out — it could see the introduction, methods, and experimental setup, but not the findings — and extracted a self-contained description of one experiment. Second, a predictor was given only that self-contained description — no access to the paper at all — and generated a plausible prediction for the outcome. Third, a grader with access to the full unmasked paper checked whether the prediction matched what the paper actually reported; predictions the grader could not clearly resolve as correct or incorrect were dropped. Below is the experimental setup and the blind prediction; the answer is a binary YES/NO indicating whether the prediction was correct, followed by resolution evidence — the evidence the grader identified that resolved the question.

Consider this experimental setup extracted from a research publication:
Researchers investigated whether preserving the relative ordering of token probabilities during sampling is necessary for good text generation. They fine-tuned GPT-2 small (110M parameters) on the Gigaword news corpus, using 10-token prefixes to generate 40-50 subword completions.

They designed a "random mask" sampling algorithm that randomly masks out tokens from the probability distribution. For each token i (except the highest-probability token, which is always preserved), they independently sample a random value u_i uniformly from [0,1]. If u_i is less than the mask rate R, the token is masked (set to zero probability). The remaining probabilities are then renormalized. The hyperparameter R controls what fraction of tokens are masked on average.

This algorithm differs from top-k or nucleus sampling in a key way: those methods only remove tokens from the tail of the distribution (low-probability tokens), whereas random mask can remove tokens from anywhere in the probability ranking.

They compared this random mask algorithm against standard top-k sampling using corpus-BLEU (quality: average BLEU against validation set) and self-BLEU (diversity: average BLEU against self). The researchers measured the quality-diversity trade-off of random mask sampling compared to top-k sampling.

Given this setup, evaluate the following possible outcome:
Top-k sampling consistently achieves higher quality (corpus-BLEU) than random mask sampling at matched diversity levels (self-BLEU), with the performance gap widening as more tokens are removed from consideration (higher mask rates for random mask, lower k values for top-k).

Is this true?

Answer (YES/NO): NO